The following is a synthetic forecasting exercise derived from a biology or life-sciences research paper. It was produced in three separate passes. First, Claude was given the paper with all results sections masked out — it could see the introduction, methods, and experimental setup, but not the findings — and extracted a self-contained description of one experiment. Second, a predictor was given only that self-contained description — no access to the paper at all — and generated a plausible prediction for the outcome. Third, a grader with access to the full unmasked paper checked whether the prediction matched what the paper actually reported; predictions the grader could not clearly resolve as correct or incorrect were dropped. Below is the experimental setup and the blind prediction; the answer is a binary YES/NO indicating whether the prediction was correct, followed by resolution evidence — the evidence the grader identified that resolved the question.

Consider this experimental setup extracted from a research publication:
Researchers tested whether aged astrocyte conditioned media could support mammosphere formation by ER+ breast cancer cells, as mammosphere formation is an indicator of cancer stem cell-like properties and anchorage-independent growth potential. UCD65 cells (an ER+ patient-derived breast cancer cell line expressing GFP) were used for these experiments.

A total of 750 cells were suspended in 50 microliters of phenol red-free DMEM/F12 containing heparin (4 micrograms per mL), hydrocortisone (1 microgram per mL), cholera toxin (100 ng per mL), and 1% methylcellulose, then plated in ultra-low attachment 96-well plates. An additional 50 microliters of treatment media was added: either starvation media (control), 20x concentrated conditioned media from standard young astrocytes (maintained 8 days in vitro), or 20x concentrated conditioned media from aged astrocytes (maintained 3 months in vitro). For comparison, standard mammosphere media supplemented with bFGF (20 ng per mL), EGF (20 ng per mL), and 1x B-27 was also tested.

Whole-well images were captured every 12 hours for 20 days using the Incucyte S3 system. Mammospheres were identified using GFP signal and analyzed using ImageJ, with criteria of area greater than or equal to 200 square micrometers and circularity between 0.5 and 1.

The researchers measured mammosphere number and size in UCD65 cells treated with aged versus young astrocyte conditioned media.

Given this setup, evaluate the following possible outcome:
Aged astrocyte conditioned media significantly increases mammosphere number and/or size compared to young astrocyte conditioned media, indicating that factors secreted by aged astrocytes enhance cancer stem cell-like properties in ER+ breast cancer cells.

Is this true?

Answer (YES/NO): NO